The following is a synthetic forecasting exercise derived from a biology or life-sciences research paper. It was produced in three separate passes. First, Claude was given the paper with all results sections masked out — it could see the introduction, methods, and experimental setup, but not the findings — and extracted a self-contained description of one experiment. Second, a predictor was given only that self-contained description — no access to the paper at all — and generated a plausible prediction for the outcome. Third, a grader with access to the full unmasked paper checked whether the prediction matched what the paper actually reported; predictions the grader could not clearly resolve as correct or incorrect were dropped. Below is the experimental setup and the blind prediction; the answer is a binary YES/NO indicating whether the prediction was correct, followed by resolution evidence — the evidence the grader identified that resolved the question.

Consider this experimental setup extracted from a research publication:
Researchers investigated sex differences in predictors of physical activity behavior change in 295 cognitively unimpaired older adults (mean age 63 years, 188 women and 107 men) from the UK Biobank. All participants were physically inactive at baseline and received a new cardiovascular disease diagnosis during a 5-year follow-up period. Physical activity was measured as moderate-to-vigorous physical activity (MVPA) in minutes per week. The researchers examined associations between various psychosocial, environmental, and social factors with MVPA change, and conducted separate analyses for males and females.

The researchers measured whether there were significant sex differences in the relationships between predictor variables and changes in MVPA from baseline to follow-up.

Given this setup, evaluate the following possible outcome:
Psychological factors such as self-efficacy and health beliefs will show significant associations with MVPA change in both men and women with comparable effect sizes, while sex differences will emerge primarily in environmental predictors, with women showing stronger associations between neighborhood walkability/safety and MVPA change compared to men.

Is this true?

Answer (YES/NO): NO